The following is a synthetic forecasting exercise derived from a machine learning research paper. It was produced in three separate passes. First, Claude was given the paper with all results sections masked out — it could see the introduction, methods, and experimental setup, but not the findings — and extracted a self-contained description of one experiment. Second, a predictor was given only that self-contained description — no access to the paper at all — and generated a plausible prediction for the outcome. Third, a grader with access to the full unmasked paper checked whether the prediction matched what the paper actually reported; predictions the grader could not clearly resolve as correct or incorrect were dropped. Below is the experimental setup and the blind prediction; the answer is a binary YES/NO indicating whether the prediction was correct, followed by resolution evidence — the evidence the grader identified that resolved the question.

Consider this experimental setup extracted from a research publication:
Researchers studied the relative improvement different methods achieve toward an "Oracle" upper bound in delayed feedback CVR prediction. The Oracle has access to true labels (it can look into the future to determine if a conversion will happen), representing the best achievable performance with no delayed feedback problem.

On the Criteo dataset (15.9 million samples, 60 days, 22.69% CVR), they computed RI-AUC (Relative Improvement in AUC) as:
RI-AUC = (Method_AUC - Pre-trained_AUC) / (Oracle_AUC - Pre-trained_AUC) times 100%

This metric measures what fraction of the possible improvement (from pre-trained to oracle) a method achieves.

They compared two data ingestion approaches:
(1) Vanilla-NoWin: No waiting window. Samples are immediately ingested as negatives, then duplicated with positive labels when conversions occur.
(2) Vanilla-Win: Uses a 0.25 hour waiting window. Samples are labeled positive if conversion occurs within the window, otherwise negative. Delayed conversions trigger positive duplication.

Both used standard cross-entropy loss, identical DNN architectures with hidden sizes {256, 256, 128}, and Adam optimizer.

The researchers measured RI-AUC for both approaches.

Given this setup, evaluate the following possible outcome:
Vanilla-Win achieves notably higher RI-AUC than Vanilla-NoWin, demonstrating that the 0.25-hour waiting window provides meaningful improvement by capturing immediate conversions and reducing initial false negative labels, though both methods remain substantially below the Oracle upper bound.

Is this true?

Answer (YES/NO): NO